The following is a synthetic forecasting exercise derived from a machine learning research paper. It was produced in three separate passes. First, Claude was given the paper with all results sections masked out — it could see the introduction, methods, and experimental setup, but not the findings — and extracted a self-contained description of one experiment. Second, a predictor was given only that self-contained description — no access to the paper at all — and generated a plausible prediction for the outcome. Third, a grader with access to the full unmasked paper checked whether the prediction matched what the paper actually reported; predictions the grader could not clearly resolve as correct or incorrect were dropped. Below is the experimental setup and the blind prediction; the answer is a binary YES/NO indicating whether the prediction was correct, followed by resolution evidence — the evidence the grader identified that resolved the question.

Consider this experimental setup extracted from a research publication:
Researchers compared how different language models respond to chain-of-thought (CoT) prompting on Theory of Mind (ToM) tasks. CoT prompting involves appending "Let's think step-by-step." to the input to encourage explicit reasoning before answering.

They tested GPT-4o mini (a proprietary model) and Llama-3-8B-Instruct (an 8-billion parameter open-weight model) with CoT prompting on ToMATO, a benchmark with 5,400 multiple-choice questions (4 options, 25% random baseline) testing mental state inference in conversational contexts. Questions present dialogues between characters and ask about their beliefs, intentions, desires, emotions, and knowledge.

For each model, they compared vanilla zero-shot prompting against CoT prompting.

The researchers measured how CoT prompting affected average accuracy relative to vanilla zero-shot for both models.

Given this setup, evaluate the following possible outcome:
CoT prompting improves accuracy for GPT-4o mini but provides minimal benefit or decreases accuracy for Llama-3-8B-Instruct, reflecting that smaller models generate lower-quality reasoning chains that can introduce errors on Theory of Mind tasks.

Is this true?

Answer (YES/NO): NO